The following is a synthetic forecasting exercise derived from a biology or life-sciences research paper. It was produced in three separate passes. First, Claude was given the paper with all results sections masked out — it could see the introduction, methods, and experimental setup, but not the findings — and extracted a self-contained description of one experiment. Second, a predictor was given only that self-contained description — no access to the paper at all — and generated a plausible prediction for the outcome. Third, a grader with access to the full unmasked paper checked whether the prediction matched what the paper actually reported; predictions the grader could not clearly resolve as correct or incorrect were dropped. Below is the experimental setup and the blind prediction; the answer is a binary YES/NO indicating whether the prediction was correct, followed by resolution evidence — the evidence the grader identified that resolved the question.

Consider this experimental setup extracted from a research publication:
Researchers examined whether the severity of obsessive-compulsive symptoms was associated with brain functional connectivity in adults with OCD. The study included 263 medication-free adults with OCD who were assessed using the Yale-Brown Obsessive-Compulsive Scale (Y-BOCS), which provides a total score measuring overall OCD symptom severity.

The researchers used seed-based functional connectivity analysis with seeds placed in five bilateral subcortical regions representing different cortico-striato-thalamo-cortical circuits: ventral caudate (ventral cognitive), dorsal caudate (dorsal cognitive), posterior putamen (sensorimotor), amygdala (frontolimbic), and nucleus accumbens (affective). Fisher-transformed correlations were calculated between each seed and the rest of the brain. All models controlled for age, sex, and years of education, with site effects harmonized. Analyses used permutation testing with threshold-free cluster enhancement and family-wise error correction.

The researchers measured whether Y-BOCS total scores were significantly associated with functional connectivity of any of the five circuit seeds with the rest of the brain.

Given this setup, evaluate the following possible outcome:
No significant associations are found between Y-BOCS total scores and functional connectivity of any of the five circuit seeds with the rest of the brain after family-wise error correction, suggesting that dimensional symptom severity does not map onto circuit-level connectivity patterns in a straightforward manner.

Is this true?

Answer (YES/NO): YES